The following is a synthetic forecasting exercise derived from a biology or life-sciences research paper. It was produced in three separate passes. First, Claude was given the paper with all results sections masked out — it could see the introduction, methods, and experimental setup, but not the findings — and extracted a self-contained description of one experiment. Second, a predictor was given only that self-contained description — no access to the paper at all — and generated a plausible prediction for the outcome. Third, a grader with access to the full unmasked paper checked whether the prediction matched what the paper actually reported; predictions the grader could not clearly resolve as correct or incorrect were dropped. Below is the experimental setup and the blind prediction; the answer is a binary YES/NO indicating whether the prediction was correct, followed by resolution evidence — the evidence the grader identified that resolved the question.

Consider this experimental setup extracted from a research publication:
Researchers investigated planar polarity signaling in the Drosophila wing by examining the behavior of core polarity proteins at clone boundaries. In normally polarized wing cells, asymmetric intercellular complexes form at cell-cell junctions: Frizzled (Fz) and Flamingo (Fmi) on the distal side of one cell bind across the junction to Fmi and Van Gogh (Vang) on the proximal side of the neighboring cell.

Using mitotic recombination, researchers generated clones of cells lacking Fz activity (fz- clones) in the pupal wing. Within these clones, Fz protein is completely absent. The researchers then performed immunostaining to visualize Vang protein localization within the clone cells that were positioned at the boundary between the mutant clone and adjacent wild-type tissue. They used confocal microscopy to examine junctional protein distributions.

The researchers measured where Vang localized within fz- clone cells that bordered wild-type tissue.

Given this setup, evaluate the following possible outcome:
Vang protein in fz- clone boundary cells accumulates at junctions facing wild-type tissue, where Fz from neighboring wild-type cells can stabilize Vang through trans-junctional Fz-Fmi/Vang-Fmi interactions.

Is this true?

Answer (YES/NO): YES